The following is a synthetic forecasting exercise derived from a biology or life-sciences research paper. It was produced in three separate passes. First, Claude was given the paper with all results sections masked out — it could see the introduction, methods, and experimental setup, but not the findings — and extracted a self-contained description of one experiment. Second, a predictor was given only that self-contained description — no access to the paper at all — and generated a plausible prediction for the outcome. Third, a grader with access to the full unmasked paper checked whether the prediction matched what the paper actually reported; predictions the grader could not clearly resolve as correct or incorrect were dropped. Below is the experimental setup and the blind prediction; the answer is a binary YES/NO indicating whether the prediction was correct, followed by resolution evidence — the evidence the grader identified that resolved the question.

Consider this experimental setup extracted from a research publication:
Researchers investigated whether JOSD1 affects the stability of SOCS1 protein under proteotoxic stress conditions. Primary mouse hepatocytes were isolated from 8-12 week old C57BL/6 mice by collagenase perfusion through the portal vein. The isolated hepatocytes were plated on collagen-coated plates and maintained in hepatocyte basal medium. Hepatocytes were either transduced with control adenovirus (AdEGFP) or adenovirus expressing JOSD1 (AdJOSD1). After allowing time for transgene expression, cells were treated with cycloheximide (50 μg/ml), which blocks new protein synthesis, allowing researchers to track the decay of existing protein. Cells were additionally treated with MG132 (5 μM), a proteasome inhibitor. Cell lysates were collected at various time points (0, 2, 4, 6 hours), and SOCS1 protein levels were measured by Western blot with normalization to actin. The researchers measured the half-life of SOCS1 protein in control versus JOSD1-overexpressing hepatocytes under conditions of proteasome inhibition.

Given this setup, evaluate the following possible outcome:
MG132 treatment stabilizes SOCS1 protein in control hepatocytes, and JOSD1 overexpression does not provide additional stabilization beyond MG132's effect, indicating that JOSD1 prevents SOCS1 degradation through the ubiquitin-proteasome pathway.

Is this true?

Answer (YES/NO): NO